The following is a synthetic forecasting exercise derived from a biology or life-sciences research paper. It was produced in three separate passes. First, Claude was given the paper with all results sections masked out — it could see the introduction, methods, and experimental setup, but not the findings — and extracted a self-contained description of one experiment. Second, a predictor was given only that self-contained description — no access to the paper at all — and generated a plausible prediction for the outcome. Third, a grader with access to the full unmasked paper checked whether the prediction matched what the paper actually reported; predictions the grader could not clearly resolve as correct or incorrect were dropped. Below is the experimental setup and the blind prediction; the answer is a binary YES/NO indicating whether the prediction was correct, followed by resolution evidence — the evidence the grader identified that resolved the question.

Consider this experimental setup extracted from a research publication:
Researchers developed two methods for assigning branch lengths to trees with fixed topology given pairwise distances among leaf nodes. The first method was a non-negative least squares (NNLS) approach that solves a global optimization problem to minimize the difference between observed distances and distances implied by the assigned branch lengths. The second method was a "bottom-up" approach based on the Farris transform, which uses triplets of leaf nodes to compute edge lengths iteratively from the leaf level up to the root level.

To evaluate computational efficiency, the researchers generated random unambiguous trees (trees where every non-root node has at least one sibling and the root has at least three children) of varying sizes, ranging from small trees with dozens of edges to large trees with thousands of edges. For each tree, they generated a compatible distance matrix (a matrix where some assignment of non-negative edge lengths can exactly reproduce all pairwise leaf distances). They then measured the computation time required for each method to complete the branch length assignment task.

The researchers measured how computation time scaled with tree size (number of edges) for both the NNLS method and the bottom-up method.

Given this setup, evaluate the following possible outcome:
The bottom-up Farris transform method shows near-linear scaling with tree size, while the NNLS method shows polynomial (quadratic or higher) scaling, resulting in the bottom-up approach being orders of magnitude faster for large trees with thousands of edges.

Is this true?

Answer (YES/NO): NO